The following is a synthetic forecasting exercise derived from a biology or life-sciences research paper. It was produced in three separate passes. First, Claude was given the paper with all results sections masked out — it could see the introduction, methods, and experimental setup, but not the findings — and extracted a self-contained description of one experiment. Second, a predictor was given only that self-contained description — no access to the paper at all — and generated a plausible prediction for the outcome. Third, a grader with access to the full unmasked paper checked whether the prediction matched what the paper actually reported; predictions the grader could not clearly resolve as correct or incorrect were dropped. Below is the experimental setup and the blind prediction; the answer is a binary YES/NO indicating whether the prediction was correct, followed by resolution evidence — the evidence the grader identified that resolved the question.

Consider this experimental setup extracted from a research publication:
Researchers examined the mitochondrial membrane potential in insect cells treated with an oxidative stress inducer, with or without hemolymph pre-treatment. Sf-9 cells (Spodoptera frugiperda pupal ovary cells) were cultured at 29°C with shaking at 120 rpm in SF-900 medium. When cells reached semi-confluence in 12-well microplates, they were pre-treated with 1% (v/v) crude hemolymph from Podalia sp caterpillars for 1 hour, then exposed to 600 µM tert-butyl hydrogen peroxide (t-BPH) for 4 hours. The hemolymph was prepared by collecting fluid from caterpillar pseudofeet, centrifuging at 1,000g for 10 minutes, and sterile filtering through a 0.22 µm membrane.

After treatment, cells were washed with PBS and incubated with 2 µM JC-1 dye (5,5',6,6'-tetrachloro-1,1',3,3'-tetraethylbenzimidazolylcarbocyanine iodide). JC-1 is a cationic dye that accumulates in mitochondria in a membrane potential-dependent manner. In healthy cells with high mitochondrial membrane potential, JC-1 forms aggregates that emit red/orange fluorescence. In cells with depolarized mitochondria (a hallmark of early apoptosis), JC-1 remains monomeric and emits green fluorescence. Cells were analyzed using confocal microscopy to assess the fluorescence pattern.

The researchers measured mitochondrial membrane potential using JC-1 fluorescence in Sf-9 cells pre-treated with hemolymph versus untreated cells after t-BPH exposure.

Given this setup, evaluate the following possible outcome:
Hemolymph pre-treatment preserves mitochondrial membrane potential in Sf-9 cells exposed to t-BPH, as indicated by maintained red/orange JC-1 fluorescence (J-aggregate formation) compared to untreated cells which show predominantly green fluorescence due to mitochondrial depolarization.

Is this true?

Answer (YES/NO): YES